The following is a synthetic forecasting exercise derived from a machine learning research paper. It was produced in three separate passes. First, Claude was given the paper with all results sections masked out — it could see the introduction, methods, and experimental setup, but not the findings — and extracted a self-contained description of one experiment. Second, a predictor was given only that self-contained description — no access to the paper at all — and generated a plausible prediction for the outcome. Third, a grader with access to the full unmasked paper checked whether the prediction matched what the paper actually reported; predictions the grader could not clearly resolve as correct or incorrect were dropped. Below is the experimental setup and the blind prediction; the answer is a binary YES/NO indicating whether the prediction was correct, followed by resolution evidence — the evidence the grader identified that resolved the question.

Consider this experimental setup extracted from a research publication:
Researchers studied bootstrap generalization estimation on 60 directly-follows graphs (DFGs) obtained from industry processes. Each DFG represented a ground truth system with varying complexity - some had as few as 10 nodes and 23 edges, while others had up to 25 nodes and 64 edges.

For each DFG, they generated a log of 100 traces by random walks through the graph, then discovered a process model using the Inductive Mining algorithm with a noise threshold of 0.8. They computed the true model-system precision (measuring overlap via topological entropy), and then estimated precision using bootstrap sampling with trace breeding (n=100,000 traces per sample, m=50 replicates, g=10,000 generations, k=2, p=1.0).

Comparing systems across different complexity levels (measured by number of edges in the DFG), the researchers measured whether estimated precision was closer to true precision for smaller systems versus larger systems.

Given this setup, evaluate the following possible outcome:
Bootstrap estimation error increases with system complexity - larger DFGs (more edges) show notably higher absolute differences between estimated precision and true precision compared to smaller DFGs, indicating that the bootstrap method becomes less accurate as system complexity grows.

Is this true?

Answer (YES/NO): YES